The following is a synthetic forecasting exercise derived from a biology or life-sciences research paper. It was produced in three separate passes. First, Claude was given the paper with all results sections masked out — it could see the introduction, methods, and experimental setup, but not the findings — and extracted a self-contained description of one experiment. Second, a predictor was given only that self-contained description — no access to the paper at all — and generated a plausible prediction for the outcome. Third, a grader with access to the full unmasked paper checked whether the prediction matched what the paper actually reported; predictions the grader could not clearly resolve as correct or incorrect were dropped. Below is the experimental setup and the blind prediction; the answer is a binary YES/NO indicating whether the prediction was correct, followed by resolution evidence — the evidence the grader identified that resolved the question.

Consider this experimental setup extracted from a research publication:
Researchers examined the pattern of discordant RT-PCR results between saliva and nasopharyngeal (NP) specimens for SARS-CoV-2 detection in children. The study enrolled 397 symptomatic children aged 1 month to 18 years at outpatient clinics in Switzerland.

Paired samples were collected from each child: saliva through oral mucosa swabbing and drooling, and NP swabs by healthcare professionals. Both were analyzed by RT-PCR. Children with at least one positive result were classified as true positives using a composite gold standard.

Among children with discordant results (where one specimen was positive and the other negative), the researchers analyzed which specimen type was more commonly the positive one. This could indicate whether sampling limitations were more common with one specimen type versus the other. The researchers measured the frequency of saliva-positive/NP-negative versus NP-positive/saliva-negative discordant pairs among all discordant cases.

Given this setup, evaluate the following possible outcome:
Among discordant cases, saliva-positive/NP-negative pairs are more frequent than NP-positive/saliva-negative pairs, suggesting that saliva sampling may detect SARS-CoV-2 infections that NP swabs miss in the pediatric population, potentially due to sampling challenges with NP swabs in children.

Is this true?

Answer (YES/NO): NO